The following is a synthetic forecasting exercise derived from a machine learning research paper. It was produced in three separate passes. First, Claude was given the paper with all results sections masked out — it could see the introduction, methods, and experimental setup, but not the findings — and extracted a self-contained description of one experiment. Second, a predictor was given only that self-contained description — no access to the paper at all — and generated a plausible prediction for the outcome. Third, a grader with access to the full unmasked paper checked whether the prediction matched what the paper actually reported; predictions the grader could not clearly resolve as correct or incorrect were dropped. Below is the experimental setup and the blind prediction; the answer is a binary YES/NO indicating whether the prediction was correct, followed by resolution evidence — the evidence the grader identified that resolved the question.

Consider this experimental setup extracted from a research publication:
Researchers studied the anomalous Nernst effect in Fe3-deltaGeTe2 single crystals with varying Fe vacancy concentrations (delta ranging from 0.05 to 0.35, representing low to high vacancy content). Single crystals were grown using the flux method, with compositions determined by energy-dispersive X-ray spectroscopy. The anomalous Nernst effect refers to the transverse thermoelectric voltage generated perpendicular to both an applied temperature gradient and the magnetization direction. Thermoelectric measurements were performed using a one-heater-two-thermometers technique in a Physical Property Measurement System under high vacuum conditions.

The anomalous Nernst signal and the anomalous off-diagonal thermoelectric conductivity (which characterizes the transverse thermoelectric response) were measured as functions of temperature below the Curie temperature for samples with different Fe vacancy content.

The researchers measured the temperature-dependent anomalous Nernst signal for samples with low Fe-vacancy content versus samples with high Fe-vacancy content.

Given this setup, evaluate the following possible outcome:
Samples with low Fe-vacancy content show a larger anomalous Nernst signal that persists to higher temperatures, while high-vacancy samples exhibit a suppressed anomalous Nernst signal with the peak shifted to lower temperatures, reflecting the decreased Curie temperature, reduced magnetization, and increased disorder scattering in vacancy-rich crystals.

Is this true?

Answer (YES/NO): YES